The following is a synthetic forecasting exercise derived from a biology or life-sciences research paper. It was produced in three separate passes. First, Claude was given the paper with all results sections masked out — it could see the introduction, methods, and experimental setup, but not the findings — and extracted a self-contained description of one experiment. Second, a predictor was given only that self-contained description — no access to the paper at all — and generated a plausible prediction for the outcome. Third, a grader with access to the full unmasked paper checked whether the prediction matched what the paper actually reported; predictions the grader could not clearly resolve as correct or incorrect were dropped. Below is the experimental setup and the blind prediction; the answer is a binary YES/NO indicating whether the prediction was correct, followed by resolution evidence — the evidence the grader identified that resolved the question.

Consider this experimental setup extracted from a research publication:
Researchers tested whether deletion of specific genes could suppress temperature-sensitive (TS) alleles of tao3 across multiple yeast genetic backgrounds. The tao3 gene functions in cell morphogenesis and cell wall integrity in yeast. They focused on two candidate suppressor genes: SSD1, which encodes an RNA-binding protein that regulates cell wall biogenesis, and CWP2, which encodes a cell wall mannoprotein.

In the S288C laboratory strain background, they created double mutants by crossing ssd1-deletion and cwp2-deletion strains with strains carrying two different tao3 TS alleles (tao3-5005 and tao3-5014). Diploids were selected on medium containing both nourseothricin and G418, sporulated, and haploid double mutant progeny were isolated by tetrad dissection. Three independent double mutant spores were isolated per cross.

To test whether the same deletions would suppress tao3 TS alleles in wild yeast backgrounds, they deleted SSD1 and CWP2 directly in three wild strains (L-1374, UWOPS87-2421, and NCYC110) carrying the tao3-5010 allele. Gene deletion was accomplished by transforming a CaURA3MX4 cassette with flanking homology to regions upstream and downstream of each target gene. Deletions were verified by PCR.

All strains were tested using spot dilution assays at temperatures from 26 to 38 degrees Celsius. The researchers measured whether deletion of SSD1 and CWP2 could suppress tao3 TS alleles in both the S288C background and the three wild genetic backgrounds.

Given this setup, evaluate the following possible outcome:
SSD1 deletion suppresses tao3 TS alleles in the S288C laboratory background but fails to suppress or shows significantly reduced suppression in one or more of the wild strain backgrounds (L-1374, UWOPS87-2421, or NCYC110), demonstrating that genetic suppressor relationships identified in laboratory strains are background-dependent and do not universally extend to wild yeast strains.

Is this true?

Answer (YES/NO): NO